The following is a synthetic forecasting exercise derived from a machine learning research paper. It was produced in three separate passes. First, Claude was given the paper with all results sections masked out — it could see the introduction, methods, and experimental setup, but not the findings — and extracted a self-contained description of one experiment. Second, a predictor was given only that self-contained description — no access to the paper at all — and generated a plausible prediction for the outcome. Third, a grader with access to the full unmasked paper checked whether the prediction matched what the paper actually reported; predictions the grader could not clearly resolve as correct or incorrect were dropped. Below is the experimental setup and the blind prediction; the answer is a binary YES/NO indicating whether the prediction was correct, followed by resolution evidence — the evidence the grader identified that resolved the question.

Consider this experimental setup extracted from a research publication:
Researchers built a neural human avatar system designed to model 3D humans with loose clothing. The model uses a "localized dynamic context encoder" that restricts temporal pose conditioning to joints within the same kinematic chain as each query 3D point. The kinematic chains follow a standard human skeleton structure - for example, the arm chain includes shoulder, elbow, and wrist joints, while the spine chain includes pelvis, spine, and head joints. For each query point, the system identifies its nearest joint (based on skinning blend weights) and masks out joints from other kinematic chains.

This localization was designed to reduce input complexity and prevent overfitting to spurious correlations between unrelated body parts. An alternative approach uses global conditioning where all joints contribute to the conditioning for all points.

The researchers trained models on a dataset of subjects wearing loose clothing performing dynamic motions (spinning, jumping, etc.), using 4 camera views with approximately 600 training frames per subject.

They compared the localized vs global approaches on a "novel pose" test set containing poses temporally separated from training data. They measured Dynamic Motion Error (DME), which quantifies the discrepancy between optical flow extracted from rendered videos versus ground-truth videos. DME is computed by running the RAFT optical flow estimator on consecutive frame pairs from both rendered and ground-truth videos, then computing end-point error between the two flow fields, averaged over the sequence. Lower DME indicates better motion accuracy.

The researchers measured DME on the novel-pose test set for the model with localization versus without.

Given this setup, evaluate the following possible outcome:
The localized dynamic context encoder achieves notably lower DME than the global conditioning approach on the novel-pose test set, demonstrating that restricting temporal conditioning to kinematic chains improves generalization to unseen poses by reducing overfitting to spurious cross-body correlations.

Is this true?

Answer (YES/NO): NO